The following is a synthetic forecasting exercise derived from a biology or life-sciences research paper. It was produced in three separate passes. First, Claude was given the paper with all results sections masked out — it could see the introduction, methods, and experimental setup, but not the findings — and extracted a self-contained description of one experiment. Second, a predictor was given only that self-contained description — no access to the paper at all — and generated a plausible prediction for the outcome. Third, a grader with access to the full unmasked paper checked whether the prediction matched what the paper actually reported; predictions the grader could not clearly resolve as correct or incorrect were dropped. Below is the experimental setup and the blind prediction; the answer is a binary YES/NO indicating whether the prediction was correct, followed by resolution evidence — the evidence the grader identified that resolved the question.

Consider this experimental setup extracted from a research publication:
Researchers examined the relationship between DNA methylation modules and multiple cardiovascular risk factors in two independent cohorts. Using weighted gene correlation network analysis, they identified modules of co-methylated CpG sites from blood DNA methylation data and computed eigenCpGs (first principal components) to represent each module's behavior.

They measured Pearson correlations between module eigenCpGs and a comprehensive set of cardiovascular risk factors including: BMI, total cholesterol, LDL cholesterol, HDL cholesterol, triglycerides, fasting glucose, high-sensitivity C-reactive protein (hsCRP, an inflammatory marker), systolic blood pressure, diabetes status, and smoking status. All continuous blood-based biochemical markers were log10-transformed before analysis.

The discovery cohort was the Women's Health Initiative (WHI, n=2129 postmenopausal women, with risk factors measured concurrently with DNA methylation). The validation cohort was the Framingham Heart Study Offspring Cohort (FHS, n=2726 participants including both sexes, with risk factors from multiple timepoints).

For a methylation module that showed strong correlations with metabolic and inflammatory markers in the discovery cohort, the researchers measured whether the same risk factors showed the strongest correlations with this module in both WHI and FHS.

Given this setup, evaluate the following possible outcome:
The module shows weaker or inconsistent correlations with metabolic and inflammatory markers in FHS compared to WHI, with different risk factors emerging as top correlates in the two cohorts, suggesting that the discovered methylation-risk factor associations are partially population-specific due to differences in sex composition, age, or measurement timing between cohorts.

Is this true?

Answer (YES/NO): NO